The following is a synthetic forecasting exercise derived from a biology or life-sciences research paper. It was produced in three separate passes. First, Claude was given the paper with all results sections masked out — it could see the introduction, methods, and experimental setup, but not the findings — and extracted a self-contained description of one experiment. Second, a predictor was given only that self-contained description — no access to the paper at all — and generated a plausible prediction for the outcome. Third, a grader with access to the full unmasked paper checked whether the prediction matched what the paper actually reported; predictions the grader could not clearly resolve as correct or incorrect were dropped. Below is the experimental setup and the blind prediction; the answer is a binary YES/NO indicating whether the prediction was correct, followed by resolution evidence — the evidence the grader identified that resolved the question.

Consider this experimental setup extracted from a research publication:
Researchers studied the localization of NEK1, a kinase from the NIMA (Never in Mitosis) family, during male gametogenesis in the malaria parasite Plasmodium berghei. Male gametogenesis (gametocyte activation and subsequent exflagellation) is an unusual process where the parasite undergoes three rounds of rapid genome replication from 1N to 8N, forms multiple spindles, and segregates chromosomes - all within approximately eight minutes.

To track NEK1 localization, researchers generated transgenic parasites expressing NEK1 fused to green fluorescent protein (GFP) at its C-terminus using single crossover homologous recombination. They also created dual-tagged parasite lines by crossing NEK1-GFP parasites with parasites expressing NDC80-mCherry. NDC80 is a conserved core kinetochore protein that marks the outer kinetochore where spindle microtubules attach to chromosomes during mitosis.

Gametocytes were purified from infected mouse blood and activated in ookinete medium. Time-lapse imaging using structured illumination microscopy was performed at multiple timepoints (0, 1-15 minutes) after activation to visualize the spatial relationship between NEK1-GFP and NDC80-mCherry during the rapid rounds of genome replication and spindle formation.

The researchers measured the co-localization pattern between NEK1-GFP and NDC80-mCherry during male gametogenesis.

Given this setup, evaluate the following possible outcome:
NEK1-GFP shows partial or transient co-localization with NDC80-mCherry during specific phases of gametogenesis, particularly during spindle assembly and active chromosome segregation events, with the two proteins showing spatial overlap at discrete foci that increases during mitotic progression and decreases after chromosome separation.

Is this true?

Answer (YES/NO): NO